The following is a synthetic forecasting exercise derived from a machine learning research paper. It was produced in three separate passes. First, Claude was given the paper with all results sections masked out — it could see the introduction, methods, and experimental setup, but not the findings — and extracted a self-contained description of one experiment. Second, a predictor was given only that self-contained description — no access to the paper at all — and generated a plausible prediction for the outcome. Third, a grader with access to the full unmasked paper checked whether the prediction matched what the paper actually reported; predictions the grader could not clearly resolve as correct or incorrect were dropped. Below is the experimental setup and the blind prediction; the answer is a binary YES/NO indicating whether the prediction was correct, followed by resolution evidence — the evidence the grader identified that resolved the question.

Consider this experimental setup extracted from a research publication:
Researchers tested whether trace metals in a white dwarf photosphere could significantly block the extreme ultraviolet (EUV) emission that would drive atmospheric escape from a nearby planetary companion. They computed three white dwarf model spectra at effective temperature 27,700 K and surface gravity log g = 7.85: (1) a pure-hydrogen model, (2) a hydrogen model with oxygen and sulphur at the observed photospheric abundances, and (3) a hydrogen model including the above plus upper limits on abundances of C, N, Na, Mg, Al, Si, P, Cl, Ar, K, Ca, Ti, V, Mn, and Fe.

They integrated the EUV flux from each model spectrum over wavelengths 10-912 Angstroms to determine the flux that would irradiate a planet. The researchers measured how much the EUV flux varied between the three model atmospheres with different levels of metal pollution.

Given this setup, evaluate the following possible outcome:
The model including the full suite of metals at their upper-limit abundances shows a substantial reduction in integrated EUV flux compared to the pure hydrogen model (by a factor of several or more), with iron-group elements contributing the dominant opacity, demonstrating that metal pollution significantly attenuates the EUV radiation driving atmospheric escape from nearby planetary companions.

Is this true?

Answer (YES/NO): NO